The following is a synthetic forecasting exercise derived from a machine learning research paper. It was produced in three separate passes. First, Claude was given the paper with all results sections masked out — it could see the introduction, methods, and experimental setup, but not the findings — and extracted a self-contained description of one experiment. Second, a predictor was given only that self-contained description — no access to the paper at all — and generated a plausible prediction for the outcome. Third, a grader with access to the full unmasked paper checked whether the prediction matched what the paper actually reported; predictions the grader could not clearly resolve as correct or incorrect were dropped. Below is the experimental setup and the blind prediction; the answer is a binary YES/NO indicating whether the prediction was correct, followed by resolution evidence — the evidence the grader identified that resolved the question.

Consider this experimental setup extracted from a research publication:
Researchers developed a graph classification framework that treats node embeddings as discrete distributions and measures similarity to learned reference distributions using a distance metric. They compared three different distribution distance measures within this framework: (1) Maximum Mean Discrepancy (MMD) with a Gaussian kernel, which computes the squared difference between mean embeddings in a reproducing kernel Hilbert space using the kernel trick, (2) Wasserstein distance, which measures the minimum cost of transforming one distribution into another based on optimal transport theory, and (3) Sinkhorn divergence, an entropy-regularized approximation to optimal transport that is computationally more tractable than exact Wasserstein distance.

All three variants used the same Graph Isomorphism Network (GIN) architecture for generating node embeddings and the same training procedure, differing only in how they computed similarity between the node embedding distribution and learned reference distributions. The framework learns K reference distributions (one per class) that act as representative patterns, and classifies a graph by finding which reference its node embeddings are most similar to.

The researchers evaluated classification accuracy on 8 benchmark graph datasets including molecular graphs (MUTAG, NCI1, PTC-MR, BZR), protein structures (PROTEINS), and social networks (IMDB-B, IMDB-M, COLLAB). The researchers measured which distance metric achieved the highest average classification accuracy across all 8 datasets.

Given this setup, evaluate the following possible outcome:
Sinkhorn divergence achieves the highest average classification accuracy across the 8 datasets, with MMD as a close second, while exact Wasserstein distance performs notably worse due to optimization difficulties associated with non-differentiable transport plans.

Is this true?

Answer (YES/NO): NO